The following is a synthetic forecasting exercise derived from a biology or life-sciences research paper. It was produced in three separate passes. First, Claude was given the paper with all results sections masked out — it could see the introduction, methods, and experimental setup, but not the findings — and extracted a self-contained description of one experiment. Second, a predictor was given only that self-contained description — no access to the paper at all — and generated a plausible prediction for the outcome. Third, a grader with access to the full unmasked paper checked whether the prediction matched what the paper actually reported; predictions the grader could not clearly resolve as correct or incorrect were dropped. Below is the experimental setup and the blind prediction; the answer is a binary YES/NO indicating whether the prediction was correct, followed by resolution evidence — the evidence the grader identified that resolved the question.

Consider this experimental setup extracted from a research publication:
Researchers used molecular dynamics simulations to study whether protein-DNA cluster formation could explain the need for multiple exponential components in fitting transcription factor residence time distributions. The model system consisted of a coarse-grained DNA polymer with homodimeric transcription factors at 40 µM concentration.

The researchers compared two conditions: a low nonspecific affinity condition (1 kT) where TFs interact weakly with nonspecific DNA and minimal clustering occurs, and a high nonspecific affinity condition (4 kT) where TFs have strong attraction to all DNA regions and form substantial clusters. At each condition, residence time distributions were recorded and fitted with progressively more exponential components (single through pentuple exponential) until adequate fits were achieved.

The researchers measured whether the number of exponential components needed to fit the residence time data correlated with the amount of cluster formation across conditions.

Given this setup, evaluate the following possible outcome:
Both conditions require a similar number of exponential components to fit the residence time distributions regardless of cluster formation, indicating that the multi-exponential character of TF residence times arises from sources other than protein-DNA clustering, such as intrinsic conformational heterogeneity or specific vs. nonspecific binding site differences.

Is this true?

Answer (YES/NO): NO